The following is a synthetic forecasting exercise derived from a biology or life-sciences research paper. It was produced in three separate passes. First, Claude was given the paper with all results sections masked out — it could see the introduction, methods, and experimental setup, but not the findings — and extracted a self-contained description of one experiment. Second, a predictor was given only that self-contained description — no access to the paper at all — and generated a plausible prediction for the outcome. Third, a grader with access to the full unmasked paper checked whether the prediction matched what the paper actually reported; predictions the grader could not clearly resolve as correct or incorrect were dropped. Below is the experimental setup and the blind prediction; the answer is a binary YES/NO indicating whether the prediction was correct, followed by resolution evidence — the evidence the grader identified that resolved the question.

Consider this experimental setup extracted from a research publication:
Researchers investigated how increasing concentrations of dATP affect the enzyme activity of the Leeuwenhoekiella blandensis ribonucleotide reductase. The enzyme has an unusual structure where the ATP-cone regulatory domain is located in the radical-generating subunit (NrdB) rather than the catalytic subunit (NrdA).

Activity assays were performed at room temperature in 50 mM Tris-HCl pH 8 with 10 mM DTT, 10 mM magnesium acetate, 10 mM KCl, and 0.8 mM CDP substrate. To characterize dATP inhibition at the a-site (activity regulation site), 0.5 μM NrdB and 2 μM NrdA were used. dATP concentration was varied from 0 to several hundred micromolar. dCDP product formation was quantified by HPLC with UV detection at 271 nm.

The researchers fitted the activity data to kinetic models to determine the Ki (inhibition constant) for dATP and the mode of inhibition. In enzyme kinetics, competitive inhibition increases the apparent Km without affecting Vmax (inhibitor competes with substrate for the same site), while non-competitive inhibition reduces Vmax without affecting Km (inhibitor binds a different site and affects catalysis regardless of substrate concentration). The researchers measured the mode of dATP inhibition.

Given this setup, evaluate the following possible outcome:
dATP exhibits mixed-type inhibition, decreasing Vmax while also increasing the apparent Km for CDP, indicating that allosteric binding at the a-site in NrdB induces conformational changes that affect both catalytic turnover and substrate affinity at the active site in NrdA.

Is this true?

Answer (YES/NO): NO